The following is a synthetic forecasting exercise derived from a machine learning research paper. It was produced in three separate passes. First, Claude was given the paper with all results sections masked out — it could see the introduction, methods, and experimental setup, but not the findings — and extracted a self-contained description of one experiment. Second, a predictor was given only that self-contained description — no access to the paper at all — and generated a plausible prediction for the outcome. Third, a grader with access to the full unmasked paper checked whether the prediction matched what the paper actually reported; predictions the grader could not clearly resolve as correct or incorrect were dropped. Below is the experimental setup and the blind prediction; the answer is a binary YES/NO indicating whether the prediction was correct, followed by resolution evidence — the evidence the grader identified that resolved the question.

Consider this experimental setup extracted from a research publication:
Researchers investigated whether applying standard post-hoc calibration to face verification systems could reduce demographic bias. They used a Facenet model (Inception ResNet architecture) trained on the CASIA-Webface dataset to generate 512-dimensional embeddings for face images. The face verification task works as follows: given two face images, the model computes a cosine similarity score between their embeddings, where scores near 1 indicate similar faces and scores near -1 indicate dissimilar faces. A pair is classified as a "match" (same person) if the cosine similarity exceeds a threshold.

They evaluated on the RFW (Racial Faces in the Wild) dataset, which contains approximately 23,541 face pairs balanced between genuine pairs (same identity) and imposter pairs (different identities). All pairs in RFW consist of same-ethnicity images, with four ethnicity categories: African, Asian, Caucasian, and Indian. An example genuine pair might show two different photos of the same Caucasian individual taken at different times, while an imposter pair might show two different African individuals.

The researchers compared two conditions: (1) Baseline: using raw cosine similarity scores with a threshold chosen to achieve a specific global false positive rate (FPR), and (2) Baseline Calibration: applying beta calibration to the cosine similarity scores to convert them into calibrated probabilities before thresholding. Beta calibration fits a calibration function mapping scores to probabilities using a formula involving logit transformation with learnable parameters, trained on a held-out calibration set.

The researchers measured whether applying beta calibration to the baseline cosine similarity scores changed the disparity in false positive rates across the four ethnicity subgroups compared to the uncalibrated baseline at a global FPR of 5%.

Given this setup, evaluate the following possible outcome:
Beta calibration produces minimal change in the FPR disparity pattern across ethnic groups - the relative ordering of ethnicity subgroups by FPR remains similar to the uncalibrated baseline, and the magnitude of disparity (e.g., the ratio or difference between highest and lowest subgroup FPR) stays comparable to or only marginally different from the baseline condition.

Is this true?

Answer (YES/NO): YES